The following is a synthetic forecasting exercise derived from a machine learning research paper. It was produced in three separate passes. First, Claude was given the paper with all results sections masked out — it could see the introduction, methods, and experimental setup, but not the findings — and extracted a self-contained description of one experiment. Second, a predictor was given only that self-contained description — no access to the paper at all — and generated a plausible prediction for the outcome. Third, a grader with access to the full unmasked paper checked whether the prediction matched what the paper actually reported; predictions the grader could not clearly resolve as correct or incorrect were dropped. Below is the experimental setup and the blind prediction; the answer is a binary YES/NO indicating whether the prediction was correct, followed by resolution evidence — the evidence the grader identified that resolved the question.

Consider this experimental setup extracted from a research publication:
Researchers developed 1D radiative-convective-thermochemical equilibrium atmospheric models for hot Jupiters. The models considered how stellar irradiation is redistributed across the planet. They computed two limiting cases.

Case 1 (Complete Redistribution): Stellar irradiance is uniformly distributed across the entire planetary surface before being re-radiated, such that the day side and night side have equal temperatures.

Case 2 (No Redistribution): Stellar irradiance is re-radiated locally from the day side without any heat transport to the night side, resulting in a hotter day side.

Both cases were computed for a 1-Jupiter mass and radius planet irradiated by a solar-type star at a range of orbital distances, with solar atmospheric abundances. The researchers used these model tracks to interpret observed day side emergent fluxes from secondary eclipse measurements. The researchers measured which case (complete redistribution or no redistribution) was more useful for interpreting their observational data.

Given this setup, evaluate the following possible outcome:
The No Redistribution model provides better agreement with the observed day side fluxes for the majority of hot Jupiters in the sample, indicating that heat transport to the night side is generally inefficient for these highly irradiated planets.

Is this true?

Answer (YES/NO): NO